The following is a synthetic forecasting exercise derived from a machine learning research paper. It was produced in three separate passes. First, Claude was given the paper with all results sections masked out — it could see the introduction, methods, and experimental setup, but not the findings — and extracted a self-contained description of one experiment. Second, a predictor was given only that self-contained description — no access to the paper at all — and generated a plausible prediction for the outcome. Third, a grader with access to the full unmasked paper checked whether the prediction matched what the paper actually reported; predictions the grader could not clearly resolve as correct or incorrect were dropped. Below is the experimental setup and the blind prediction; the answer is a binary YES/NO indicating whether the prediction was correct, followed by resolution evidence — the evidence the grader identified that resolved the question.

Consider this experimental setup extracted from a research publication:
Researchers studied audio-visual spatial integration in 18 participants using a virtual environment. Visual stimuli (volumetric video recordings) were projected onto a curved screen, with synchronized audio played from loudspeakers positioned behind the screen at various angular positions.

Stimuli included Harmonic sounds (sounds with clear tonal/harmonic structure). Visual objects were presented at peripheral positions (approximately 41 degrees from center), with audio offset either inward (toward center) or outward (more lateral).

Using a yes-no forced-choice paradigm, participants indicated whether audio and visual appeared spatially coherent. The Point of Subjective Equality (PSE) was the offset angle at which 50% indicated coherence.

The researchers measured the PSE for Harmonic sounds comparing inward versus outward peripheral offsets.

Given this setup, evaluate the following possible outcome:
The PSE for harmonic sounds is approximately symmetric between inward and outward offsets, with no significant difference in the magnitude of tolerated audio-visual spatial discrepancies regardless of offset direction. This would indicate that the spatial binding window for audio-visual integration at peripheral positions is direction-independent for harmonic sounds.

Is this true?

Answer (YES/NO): NO